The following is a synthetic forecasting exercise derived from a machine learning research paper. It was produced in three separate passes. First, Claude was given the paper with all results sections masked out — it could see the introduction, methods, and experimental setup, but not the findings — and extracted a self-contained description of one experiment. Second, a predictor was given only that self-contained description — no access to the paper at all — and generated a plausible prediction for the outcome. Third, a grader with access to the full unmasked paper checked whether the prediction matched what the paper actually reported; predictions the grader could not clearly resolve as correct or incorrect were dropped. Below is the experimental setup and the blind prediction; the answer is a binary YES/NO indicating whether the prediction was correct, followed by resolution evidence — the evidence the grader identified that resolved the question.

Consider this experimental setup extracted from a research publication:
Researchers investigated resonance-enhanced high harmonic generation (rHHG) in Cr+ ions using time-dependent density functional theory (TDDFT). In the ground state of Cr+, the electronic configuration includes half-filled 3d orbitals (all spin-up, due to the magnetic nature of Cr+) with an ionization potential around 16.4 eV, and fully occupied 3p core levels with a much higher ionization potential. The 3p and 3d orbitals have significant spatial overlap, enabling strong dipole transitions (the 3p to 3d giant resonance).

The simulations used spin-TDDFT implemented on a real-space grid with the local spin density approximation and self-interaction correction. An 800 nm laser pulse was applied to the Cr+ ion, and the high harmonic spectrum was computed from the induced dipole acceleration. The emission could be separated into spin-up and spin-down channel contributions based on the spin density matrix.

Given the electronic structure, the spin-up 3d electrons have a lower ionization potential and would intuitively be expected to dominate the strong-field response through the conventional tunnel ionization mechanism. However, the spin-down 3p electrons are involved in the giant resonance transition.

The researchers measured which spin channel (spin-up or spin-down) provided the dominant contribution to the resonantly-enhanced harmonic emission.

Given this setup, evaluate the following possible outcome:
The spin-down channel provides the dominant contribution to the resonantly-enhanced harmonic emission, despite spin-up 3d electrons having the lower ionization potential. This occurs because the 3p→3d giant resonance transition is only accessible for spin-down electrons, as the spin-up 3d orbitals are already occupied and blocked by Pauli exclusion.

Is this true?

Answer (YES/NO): YES